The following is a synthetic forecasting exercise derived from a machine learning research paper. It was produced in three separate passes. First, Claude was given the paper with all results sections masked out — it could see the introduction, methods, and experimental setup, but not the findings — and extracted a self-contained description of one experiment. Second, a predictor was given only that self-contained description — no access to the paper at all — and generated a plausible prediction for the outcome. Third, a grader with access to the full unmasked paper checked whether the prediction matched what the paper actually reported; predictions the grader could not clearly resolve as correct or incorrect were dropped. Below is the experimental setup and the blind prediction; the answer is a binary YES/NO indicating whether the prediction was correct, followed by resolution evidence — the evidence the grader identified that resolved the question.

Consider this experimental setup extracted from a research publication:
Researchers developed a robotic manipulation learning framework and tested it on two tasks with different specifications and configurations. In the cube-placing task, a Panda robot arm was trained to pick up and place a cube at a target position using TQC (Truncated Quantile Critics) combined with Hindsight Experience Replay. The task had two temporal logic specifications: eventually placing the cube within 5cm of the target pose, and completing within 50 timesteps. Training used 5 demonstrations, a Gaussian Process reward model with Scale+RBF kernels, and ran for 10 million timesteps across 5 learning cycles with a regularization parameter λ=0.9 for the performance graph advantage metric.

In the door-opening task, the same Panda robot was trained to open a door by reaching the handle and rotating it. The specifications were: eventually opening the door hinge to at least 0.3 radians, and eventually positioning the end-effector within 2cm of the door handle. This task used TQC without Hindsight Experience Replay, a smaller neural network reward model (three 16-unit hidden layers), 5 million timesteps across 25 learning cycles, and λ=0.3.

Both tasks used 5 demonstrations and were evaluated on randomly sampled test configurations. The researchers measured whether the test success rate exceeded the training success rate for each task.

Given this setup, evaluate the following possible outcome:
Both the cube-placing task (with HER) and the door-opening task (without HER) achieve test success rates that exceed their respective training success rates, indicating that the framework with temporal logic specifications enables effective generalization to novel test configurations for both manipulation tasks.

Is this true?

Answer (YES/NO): NO